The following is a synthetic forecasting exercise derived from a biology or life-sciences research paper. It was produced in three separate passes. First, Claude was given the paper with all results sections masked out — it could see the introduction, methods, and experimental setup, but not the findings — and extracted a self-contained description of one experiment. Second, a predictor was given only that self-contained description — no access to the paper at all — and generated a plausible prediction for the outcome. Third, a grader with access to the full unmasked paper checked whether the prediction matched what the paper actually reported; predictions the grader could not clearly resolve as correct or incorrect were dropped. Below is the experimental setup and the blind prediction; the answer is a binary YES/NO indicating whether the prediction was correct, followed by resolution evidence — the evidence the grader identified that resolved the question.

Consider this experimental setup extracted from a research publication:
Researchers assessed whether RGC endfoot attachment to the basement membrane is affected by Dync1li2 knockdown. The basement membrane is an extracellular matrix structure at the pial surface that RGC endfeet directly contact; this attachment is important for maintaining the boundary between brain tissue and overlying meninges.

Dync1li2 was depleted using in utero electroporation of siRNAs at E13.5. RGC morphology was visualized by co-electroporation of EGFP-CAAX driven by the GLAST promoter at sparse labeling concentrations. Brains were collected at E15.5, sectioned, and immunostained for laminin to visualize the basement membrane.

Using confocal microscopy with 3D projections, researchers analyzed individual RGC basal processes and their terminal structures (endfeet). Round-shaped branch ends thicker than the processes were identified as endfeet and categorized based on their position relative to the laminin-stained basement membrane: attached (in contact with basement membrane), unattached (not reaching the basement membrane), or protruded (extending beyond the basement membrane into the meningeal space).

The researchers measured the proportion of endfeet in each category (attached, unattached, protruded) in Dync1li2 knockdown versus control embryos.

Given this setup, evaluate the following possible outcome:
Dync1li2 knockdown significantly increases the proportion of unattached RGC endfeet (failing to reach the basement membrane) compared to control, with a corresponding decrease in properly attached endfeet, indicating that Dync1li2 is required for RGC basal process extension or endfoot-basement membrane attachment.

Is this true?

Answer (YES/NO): NO